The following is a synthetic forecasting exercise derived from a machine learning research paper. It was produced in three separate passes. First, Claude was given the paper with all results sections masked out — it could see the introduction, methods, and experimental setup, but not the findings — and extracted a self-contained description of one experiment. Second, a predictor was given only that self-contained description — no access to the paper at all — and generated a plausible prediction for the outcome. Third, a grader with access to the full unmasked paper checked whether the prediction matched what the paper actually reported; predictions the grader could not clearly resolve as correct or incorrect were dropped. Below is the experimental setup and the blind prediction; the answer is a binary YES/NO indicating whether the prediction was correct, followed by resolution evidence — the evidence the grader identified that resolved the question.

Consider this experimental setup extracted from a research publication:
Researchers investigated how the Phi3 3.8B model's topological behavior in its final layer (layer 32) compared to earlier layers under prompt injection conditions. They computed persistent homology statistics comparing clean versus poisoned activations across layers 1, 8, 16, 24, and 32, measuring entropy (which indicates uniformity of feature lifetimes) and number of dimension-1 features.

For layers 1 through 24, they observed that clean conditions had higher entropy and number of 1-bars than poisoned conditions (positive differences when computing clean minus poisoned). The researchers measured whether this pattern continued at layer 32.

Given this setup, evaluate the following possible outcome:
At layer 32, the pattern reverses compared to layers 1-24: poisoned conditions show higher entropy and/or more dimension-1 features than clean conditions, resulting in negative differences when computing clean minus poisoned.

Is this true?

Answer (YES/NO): YES